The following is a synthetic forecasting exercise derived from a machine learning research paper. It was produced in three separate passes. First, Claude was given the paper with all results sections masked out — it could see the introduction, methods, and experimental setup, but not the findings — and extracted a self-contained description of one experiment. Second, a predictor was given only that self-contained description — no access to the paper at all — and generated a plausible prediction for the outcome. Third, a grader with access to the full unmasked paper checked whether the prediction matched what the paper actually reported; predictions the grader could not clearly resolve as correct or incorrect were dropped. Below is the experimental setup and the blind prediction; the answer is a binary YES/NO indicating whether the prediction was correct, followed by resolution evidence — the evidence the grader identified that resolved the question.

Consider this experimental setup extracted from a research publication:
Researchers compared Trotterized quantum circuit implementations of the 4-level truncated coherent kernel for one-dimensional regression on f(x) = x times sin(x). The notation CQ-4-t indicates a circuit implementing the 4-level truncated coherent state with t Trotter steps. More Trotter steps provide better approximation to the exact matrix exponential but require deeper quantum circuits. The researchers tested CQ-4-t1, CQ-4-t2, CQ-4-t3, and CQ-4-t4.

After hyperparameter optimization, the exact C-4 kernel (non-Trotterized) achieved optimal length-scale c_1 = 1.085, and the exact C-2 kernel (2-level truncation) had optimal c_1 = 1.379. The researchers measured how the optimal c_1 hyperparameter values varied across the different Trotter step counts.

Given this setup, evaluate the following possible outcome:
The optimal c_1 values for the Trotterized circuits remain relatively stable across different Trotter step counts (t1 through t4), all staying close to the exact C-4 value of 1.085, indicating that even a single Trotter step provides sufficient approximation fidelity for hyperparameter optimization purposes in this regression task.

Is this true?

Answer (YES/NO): NO